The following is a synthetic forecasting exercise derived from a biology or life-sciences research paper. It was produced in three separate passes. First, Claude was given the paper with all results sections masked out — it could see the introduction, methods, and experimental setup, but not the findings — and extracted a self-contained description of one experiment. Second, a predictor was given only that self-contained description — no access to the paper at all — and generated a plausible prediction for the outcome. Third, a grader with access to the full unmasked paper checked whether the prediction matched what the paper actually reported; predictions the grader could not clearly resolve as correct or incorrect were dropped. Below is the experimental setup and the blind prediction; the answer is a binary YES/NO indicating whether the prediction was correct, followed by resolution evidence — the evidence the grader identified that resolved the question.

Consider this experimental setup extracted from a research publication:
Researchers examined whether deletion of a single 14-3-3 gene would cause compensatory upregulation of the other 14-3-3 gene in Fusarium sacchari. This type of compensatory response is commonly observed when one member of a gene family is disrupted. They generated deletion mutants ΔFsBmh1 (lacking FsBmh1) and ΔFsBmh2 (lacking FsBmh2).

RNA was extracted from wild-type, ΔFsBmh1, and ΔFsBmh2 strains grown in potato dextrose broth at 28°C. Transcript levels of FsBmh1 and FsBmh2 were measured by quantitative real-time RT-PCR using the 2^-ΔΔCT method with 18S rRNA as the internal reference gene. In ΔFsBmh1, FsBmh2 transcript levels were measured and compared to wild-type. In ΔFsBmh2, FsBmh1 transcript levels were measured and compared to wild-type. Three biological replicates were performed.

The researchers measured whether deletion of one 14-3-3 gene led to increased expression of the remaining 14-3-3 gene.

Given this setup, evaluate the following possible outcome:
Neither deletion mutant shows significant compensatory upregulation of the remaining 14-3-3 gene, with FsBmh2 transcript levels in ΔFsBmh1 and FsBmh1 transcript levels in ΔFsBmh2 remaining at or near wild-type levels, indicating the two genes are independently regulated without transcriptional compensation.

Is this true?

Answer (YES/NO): NO